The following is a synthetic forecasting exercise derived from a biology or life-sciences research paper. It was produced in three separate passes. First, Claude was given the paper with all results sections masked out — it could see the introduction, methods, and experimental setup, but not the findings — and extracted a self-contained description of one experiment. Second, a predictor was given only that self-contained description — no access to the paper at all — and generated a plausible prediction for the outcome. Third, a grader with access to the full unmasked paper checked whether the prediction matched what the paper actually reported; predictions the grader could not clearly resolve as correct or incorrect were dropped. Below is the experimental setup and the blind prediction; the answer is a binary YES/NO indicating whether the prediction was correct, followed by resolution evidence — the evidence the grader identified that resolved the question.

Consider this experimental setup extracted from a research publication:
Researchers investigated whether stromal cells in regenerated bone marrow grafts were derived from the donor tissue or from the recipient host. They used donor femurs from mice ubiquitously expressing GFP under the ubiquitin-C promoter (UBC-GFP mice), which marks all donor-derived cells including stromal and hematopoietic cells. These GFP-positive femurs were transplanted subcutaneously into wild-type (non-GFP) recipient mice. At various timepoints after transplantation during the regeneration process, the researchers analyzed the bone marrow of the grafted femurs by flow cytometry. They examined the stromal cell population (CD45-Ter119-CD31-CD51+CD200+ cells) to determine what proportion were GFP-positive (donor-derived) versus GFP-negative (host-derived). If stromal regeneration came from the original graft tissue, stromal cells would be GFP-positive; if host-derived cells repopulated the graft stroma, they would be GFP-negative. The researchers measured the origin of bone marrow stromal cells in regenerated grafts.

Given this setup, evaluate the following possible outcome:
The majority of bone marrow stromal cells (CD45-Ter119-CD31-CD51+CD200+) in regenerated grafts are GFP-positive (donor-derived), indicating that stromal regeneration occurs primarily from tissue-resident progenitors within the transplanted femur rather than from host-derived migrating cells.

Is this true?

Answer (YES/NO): YES